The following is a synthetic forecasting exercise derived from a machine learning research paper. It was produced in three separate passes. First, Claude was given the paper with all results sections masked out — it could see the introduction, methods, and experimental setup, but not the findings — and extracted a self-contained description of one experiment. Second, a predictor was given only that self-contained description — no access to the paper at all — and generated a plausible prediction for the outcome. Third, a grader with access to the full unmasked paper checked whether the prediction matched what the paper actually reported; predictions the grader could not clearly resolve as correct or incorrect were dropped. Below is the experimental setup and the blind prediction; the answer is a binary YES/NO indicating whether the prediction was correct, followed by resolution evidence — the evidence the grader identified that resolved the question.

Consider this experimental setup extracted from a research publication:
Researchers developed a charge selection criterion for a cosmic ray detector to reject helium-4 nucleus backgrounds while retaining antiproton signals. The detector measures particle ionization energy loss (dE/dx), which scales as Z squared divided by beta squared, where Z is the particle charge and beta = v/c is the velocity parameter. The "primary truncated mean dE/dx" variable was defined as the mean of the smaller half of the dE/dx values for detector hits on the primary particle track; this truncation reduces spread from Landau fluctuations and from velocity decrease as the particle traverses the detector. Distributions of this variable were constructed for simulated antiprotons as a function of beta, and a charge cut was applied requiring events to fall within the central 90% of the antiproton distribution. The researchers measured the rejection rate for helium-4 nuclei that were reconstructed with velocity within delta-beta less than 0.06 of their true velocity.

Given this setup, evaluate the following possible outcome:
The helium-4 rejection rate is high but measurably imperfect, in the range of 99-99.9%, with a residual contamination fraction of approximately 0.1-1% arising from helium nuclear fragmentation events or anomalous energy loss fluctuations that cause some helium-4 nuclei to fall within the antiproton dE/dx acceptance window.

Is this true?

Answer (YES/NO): NO